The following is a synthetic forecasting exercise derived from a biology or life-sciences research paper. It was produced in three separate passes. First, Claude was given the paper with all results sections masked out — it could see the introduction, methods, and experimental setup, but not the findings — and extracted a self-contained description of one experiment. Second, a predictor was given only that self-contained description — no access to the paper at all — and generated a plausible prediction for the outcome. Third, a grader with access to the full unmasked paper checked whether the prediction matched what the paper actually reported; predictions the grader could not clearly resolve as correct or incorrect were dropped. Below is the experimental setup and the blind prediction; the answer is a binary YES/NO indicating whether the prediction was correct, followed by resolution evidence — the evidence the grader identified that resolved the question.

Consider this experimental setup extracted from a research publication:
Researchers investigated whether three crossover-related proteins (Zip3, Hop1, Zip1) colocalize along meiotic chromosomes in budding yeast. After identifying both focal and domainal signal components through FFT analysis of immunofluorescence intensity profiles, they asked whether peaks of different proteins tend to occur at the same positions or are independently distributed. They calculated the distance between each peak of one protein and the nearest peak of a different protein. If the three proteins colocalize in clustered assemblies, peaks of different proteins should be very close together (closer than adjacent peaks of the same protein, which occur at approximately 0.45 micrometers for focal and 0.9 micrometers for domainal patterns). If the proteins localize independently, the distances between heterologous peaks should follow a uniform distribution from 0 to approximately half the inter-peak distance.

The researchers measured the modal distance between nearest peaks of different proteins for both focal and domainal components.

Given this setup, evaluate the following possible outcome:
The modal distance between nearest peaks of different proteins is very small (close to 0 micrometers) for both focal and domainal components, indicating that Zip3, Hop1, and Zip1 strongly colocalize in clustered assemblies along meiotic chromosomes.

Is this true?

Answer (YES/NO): YES